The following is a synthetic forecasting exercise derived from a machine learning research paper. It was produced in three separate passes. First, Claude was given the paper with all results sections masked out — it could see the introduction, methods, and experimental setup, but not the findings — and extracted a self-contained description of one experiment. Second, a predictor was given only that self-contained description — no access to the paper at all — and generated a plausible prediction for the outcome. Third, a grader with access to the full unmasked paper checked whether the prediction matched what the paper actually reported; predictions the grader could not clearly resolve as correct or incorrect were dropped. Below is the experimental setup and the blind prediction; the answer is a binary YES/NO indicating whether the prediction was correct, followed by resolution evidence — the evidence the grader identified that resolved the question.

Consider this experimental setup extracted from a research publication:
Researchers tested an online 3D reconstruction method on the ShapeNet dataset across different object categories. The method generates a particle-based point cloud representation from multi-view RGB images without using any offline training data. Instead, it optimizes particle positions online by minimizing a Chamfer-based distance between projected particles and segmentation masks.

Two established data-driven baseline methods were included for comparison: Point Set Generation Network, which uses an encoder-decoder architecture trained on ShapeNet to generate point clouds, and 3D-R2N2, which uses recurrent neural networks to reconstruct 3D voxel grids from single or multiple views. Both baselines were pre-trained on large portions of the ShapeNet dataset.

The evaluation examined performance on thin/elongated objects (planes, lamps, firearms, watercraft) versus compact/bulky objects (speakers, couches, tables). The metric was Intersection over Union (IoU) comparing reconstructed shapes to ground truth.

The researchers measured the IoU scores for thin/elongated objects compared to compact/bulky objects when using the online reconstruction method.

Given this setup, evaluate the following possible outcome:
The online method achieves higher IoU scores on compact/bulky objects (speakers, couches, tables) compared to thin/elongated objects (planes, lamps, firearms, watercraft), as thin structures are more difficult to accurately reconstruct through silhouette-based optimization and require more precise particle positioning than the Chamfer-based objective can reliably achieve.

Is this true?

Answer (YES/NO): NO